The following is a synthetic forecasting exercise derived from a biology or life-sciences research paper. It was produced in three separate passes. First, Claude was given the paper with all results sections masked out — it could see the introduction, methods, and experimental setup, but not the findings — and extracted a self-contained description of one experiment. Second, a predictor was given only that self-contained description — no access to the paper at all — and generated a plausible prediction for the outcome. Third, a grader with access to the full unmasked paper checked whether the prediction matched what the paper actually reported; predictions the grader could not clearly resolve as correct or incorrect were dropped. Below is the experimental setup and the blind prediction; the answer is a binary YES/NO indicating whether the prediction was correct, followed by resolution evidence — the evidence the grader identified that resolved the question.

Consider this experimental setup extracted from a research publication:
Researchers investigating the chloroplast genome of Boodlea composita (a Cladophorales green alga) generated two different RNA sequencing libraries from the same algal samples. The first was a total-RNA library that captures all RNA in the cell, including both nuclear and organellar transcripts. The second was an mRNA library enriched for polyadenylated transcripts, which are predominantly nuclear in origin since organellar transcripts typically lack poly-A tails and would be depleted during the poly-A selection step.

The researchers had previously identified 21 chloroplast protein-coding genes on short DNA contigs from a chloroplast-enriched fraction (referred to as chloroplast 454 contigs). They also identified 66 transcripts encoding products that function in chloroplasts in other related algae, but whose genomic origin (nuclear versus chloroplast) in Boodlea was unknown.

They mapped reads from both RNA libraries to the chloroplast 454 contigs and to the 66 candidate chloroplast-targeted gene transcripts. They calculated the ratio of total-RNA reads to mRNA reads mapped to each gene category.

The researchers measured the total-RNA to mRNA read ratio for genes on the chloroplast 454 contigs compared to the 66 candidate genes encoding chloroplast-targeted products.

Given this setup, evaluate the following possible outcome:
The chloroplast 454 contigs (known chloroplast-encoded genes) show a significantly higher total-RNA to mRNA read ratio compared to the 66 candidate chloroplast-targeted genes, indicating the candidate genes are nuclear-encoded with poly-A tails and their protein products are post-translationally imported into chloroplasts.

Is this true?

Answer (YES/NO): YES